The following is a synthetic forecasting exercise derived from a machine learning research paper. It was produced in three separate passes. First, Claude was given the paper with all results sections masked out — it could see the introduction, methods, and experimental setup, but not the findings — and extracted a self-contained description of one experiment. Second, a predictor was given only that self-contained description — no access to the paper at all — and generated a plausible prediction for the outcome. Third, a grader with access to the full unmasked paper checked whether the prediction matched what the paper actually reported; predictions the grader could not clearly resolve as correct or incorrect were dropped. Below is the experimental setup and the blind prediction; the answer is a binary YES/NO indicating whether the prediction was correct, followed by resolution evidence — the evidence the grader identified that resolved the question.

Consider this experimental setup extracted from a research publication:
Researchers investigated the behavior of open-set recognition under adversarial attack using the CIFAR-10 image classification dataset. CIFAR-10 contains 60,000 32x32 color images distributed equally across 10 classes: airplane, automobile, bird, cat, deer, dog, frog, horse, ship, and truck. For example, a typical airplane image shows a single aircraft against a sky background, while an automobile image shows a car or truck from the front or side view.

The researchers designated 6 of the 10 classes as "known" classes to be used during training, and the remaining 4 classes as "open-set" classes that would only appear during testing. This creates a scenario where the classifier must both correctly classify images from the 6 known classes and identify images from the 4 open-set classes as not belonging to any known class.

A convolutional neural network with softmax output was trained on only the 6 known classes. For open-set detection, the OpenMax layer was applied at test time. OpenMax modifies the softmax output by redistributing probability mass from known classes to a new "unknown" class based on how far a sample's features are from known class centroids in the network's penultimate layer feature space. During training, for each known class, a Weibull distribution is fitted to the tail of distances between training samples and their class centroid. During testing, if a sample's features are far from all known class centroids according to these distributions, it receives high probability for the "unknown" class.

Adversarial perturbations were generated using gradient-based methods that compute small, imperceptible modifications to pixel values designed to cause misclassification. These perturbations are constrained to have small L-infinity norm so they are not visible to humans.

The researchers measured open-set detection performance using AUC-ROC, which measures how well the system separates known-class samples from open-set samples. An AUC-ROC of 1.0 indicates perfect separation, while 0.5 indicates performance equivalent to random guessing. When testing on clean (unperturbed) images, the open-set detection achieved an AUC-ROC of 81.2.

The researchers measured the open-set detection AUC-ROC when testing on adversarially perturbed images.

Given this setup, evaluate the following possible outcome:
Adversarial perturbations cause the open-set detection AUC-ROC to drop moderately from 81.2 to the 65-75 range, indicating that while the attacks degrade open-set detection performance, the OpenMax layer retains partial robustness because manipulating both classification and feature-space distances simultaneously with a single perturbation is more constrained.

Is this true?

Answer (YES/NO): NO